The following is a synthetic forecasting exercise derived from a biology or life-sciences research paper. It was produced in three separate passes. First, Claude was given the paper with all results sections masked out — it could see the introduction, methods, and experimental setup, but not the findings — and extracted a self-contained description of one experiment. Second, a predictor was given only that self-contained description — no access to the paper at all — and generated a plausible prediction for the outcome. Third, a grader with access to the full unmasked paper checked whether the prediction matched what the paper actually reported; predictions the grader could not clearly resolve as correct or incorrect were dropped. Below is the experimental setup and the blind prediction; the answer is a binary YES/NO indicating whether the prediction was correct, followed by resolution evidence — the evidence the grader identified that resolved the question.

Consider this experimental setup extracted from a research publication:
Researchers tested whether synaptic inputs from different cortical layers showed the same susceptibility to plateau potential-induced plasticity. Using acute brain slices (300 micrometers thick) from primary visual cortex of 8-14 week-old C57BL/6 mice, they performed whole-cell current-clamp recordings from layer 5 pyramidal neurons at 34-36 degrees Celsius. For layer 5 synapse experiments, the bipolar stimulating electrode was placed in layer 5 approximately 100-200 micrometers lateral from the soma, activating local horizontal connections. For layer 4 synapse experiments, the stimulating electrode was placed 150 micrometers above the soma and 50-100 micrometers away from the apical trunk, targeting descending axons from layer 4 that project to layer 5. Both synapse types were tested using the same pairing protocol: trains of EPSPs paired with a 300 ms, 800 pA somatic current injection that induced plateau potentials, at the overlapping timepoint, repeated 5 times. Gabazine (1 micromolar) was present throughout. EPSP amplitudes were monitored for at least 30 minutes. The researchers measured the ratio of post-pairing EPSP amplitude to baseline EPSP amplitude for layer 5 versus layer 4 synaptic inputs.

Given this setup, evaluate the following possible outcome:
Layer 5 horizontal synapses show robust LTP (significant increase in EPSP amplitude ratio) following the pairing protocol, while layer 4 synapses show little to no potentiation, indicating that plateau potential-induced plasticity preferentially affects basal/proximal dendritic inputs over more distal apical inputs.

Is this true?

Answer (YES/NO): YES